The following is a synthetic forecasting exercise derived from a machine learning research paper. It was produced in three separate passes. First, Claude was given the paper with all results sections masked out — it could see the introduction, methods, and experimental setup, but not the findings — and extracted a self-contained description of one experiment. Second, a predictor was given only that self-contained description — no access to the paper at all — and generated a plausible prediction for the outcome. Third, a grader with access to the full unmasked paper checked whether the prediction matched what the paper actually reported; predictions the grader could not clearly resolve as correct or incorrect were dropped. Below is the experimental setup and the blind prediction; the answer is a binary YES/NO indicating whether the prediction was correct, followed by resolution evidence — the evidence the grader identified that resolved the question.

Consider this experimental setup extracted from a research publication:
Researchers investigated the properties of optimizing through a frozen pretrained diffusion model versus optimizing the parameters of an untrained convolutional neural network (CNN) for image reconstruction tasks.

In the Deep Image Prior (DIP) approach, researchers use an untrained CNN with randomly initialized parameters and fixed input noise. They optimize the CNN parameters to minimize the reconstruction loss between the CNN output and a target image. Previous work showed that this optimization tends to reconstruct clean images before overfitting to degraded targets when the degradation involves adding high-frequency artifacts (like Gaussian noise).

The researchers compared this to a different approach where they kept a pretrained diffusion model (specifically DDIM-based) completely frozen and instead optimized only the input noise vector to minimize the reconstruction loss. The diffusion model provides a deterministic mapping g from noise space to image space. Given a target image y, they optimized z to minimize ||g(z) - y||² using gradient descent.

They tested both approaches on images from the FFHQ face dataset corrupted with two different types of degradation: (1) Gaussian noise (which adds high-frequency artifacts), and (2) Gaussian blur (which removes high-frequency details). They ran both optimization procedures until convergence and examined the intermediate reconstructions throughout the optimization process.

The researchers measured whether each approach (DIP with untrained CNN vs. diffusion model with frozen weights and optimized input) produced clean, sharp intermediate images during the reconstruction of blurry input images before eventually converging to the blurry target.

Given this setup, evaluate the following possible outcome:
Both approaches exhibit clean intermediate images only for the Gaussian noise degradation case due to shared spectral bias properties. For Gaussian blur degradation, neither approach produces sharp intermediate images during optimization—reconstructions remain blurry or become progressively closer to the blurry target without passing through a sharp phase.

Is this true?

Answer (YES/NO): NO